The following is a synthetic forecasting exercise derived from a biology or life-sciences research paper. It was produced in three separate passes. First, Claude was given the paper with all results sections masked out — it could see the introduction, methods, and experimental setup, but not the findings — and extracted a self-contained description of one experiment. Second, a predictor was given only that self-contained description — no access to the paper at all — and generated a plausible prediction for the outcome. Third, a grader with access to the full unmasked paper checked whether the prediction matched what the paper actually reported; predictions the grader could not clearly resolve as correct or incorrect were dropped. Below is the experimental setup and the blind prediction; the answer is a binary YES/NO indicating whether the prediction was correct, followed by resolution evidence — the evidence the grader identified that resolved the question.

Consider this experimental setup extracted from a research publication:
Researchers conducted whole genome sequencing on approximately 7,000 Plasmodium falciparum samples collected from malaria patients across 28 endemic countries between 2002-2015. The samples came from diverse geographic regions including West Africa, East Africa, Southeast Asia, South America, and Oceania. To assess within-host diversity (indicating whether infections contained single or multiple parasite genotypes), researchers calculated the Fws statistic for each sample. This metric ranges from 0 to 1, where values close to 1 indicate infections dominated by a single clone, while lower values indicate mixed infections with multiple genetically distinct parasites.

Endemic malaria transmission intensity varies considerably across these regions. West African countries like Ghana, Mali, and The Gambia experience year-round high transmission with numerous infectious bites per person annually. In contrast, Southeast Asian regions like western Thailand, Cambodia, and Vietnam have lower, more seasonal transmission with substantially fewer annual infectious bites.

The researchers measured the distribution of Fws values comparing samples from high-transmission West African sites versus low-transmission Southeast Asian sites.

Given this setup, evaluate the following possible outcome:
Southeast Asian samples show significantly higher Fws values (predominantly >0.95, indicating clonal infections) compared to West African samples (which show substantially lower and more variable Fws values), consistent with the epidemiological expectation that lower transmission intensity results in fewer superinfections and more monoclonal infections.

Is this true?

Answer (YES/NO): YES